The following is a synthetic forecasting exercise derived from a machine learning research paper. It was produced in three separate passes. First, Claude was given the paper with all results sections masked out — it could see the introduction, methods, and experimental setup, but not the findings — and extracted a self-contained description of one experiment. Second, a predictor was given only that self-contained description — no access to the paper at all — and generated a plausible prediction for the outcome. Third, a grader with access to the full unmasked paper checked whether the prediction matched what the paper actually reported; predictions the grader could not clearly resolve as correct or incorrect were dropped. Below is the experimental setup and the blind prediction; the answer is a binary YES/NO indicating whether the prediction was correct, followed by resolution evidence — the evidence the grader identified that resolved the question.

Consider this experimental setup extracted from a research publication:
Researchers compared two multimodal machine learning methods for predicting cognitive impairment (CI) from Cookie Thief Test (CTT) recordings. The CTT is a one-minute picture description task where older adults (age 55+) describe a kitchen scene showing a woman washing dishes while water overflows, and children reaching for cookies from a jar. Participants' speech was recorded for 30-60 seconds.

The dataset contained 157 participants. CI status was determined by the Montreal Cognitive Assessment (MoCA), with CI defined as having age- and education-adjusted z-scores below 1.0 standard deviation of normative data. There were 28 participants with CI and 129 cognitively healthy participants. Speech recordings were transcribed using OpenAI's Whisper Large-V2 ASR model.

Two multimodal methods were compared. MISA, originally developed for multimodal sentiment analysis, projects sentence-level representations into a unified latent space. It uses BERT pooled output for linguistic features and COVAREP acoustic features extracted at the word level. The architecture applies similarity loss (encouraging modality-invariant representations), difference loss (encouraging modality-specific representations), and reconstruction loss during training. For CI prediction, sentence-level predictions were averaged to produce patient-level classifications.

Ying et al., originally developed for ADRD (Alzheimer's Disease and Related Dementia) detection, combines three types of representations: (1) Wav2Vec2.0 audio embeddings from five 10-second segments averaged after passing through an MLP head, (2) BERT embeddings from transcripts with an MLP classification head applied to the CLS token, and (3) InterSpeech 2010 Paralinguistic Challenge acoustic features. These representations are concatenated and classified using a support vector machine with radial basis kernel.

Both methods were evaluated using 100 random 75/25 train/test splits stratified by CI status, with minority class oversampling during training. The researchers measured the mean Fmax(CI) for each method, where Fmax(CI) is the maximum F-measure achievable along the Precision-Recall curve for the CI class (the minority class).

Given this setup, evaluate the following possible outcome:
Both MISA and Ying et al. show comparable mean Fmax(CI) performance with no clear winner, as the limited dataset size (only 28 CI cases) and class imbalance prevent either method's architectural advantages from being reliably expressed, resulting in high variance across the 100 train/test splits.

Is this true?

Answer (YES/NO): NO